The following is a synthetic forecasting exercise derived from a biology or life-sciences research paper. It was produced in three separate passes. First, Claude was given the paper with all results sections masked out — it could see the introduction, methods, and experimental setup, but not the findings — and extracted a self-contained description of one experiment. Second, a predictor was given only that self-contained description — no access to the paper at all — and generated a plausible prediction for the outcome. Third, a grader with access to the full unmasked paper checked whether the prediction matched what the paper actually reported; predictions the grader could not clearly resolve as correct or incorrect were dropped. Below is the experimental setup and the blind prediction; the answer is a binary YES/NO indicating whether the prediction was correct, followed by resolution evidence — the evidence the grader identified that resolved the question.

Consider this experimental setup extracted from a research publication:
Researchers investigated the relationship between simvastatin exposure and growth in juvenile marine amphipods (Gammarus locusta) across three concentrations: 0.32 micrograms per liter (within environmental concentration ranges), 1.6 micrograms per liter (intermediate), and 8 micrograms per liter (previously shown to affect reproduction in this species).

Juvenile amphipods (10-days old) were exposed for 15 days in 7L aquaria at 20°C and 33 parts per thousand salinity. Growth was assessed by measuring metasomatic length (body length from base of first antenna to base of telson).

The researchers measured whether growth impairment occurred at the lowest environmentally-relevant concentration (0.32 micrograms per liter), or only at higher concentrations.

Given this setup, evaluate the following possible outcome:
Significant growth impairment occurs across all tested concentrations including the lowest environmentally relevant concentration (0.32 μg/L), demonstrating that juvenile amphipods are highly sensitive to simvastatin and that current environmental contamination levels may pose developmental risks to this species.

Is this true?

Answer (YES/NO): NO